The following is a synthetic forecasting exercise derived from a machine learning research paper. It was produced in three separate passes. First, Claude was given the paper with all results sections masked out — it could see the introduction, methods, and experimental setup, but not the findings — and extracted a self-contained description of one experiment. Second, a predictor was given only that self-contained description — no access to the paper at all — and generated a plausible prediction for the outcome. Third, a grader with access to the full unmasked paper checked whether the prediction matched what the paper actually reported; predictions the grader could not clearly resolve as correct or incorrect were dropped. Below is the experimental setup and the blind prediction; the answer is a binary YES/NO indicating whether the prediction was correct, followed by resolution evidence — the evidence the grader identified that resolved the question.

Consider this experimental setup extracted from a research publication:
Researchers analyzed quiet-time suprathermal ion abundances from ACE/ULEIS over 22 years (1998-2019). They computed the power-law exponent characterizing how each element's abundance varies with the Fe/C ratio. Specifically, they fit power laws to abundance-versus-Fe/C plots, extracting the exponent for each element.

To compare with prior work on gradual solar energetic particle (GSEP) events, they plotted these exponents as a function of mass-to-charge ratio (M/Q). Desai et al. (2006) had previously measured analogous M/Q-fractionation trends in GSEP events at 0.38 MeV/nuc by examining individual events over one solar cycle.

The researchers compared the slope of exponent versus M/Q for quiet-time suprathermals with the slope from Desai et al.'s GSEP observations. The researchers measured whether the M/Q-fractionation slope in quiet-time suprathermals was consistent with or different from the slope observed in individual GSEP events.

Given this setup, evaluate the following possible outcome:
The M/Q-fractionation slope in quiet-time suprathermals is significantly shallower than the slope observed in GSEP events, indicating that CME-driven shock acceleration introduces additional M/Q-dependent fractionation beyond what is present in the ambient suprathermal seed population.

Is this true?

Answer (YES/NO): NO